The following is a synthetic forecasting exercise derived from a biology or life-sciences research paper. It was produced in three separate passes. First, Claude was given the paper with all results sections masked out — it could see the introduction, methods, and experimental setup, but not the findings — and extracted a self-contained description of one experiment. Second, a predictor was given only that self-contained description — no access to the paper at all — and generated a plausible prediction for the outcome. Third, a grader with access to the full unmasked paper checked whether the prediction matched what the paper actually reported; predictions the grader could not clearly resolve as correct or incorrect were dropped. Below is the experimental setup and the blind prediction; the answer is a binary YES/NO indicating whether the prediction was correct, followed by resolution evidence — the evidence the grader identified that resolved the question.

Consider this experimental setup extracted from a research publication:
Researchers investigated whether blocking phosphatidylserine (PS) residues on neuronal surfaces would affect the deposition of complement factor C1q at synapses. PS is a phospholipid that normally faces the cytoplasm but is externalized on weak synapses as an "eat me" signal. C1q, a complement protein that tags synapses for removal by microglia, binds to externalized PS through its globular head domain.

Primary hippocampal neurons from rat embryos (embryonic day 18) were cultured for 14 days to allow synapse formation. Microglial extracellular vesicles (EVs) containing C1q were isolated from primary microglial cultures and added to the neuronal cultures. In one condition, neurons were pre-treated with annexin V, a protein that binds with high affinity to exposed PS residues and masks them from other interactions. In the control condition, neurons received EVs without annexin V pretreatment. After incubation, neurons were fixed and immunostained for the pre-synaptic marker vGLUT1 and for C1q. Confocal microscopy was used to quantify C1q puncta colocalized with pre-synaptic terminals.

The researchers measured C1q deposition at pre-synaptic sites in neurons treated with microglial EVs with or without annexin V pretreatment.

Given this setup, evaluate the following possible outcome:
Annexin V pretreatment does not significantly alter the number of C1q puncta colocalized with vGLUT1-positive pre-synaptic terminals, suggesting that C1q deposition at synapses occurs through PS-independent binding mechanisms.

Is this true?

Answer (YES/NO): NO